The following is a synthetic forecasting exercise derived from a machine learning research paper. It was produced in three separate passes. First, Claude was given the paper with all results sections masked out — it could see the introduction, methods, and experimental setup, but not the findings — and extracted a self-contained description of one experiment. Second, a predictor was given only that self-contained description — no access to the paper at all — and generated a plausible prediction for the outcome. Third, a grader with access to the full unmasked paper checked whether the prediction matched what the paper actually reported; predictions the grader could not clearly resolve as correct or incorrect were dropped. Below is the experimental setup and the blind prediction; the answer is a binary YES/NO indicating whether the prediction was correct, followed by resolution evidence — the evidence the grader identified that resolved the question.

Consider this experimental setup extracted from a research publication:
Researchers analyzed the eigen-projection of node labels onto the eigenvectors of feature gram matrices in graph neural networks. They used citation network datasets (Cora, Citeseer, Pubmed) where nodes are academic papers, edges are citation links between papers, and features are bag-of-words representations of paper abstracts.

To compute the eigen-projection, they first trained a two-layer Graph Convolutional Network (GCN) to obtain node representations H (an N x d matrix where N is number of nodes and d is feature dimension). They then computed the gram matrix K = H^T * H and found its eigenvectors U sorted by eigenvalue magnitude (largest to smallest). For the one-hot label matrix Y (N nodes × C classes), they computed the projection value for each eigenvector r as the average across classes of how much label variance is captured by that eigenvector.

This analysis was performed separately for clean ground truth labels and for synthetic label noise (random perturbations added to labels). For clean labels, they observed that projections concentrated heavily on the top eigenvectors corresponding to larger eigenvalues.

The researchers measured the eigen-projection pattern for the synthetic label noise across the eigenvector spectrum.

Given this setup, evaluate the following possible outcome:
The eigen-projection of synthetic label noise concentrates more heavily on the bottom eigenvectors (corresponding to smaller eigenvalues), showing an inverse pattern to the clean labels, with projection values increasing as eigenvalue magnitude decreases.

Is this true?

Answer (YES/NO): NO